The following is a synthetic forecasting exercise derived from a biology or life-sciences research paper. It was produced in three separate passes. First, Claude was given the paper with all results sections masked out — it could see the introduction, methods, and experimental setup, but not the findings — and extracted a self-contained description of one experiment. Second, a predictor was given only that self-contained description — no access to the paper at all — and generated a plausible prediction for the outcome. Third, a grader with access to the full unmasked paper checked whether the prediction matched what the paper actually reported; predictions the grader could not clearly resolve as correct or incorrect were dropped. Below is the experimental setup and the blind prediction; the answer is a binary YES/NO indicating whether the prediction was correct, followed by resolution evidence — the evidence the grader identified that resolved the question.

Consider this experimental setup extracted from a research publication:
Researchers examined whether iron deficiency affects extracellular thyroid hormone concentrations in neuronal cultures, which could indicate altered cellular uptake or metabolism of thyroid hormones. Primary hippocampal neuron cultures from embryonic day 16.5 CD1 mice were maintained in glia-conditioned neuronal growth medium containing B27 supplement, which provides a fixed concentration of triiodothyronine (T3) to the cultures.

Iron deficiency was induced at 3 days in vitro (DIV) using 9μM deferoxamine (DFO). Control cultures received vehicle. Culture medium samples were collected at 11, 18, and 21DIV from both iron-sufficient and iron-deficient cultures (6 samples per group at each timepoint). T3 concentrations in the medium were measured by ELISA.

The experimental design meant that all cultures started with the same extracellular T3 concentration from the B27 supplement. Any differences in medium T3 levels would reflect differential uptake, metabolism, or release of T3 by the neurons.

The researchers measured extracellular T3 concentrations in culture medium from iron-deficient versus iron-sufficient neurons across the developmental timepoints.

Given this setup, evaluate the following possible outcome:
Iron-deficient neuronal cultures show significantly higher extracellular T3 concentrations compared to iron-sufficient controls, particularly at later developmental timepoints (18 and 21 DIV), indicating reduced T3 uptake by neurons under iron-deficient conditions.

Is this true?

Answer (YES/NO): NO